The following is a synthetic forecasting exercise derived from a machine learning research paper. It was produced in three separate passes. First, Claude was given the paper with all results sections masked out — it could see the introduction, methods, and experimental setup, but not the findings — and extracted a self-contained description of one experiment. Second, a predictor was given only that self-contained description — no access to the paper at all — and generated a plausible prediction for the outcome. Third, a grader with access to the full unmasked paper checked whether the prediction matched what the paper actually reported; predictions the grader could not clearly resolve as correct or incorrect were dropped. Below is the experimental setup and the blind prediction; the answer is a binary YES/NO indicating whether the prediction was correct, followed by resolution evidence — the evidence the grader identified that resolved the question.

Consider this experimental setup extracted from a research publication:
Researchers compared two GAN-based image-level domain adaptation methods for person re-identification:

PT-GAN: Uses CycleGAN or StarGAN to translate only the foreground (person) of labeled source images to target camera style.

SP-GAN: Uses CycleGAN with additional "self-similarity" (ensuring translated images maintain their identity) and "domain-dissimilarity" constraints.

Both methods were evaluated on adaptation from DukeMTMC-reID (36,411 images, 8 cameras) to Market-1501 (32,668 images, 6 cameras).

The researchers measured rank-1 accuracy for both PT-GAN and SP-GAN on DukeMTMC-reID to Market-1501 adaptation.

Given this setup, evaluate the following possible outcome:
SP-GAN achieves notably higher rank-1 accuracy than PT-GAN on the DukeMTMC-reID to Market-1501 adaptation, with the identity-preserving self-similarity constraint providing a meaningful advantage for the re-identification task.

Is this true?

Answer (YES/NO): YES